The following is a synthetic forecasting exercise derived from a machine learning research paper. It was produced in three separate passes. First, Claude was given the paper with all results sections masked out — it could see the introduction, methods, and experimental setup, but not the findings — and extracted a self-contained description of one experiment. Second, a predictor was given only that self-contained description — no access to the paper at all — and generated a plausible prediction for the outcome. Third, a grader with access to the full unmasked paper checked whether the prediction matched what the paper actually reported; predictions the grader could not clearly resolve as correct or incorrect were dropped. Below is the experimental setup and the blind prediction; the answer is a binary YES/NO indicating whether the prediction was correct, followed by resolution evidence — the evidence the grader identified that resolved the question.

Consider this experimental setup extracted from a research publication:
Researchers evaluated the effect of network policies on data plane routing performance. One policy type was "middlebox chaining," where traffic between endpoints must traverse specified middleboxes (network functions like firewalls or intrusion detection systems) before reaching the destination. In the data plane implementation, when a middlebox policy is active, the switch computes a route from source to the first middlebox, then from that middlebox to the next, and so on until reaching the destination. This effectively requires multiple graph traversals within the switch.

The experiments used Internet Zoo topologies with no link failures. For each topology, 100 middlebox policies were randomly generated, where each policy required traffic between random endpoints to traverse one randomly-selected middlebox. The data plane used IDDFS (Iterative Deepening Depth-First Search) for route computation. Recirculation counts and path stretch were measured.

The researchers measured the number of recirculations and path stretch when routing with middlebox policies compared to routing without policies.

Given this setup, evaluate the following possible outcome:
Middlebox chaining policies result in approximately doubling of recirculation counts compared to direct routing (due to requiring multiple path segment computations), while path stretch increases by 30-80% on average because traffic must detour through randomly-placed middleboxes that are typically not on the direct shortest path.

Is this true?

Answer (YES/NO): NO